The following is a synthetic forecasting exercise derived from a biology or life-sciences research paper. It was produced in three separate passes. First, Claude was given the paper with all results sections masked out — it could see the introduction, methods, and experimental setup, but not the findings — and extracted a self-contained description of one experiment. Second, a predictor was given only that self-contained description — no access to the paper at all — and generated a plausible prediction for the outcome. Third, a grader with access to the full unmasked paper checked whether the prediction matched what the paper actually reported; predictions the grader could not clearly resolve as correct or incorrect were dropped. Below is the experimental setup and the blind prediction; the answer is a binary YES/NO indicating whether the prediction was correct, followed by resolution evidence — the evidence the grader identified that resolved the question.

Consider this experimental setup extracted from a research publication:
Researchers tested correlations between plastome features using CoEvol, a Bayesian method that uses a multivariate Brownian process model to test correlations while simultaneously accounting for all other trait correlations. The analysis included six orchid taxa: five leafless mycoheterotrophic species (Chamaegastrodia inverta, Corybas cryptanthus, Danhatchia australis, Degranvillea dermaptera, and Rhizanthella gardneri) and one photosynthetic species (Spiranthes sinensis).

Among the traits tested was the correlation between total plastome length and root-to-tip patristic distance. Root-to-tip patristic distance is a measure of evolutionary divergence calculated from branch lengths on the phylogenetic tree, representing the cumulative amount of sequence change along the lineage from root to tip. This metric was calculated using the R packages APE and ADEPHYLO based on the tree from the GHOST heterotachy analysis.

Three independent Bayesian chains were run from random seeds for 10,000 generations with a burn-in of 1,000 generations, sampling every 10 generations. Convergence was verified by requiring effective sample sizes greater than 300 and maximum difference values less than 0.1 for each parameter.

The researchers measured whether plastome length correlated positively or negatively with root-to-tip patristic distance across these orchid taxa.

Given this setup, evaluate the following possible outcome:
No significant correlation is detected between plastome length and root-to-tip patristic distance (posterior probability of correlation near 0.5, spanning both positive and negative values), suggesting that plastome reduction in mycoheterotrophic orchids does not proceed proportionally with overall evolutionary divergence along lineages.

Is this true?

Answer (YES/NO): NO